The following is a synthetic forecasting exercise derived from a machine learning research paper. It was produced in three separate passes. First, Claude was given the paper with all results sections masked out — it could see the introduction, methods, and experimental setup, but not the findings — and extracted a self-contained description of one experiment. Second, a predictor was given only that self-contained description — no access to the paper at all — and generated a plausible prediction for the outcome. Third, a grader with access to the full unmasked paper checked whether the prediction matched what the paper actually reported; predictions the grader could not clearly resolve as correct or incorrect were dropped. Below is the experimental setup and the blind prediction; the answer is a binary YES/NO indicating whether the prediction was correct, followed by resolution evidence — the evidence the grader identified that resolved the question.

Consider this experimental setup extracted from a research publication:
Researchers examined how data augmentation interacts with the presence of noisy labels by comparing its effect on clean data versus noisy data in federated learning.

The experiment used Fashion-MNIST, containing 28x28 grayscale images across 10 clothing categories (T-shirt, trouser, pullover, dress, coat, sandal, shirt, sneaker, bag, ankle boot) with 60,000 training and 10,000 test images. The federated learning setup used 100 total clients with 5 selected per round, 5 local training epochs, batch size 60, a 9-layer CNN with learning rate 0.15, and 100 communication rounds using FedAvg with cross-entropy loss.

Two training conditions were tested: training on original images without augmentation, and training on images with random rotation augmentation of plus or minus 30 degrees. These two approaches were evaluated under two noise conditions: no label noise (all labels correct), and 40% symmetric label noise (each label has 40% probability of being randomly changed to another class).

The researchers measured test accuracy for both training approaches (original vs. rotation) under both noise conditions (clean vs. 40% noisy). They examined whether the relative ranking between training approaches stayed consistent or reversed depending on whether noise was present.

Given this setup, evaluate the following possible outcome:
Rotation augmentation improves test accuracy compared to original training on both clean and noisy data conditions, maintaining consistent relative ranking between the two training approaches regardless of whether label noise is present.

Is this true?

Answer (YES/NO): NO